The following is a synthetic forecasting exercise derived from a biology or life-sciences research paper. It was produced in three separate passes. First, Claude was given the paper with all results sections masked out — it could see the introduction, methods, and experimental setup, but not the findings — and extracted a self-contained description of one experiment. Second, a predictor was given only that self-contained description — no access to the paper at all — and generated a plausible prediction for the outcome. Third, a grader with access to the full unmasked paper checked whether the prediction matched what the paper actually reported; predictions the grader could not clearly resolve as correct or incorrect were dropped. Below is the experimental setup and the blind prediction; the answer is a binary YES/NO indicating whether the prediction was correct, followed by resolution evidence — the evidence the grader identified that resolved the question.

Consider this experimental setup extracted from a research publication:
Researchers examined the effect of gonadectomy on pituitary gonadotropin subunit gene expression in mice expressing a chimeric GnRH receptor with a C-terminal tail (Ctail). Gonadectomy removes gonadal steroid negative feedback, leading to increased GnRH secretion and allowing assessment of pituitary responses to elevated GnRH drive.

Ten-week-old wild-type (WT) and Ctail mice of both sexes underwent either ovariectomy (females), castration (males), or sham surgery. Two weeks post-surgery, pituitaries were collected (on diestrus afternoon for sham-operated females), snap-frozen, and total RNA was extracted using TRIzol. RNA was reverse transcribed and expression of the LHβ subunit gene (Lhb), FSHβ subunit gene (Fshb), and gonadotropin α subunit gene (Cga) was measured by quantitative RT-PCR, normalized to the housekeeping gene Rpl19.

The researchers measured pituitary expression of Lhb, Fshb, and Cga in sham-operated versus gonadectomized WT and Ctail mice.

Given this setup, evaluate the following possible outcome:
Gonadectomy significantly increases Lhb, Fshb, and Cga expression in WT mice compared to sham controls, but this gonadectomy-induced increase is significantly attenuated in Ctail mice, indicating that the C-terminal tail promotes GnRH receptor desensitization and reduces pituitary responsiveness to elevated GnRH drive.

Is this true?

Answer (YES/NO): NO